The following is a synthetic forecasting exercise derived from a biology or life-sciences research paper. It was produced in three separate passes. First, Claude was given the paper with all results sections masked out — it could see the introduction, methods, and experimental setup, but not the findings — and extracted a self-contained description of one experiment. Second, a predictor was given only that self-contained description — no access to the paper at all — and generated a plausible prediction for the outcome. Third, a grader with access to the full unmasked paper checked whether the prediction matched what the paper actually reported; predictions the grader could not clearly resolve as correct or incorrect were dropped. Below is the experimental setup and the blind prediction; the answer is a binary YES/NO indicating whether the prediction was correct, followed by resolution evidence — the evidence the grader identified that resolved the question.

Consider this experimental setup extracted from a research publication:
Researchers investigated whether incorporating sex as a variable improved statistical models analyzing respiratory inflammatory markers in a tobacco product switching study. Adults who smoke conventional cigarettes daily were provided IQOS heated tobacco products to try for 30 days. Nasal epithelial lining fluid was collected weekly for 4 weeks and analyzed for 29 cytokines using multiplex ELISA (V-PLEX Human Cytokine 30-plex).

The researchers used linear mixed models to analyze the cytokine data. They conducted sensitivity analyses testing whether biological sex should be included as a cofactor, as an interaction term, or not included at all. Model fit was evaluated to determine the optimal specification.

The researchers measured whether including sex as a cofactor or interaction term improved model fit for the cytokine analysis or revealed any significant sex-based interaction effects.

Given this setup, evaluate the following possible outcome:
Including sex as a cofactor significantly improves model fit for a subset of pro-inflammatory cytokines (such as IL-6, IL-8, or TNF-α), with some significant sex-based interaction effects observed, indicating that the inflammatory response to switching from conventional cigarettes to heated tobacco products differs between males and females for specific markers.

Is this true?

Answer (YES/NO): NO